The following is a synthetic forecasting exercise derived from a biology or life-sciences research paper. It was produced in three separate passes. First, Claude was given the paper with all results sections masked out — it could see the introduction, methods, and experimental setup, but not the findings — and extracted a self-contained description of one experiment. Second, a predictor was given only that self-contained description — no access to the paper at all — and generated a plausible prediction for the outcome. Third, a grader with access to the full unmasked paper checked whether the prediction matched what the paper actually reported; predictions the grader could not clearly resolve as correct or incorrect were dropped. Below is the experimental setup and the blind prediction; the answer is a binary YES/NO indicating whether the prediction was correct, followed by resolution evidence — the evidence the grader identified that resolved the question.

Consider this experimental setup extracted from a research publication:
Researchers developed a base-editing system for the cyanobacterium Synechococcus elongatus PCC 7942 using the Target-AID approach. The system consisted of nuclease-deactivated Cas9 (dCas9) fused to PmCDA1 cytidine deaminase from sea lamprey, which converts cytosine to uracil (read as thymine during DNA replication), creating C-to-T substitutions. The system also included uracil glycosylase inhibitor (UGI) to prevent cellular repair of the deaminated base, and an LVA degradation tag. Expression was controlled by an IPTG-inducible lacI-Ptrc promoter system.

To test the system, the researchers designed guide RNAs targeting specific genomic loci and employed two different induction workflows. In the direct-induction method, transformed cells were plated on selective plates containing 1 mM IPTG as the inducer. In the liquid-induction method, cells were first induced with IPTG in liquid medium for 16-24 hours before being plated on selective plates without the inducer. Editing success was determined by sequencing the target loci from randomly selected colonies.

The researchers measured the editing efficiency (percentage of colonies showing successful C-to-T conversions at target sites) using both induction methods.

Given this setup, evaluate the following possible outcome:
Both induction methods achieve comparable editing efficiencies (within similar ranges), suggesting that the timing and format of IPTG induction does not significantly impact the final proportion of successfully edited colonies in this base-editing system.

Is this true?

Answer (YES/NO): YES